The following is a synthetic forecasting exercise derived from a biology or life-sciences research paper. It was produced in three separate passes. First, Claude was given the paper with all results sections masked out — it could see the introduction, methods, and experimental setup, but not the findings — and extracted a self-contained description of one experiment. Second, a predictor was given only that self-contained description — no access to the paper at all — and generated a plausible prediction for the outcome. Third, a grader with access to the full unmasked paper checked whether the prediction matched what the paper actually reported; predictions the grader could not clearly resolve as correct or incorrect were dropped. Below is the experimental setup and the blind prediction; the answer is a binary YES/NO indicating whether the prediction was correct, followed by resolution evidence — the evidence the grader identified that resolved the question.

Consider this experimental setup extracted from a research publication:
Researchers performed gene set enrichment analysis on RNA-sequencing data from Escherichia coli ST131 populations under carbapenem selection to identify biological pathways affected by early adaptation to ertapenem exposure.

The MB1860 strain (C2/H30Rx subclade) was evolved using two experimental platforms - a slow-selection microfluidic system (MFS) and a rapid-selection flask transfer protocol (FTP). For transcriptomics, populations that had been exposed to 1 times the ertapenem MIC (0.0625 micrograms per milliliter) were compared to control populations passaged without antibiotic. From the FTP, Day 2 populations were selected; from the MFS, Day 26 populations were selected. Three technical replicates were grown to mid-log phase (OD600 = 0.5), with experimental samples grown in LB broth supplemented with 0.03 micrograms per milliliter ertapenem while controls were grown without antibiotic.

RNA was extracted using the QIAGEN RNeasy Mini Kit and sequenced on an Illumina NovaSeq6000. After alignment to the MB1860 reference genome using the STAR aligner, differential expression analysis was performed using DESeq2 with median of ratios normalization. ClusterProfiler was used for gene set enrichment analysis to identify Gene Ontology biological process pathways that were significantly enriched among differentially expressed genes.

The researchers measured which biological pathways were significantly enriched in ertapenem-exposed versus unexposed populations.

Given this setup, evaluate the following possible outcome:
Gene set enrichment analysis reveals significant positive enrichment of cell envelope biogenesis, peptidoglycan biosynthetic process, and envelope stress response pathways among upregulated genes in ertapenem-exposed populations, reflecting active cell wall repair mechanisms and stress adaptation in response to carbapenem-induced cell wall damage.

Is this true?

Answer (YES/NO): NO